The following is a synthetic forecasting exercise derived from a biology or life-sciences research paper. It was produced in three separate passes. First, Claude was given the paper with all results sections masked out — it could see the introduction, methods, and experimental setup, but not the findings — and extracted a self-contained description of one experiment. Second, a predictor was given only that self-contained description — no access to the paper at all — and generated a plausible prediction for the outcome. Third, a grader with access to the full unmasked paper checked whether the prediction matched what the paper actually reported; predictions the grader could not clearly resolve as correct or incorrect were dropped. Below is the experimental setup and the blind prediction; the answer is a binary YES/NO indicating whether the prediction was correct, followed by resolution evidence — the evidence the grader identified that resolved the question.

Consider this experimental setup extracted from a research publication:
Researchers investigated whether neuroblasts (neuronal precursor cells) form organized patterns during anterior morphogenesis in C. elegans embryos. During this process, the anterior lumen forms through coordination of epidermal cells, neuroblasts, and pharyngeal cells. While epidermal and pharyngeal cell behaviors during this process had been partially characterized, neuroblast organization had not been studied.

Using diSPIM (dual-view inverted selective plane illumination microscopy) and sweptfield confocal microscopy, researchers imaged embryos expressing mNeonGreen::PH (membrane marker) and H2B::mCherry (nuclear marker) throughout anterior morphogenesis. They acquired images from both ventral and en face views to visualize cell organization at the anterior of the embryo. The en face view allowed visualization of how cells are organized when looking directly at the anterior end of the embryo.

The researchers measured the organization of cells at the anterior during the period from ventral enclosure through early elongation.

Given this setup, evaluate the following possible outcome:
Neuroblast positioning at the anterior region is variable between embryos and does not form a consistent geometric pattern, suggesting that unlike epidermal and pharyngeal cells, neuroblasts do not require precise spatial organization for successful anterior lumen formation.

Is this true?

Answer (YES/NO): NO